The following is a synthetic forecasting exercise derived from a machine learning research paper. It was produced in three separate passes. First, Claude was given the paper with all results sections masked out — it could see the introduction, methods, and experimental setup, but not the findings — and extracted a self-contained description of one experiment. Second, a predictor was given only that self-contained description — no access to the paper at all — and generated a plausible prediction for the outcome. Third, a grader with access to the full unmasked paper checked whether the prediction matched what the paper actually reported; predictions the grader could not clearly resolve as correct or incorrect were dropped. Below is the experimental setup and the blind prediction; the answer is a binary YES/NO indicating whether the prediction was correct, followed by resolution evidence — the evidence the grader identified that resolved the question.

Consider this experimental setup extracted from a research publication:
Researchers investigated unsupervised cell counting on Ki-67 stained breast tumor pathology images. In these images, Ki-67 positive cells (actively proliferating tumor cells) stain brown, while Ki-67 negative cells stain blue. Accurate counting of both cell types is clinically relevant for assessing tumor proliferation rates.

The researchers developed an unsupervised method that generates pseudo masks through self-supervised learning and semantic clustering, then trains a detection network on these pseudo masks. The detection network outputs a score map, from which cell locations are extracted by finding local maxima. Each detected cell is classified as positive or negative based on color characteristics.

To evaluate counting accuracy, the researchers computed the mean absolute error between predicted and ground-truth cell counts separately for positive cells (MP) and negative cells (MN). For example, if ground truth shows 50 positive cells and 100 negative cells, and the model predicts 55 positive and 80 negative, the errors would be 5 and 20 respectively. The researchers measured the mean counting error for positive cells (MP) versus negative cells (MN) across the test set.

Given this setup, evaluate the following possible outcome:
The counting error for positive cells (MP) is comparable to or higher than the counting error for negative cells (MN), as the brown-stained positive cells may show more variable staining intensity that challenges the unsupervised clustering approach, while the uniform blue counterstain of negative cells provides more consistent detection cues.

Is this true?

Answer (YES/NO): NO